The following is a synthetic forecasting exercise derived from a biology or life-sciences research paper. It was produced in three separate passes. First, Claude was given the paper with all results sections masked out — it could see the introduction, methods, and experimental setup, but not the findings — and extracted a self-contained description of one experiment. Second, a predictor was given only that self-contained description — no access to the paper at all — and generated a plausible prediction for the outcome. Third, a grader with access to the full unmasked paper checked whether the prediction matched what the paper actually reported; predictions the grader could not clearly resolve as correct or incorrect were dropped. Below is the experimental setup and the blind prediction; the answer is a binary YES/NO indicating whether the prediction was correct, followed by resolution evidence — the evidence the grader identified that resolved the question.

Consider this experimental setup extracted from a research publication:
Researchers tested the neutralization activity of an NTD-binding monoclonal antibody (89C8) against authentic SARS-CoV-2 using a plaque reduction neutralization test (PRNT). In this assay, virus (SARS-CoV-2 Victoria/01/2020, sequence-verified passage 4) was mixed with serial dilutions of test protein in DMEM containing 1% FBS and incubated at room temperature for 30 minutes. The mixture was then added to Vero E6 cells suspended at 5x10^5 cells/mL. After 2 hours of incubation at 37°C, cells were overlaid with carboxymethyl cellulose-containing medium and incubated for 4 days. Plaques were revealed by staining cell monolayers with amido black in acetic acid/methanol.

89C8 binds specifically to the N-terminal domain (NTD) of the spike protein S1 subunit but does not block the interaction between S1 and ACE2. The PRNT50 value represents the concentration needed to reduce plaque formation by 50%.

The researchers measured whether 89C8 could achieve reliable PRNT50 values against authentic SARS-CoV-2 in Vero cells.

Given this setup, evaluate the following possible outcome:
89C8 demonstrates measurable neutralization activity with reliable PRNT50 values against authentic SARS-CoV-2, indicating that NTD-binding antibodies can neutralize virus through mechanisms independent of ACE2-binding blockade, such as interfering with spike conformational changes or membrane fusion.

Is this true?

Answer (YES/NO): NO